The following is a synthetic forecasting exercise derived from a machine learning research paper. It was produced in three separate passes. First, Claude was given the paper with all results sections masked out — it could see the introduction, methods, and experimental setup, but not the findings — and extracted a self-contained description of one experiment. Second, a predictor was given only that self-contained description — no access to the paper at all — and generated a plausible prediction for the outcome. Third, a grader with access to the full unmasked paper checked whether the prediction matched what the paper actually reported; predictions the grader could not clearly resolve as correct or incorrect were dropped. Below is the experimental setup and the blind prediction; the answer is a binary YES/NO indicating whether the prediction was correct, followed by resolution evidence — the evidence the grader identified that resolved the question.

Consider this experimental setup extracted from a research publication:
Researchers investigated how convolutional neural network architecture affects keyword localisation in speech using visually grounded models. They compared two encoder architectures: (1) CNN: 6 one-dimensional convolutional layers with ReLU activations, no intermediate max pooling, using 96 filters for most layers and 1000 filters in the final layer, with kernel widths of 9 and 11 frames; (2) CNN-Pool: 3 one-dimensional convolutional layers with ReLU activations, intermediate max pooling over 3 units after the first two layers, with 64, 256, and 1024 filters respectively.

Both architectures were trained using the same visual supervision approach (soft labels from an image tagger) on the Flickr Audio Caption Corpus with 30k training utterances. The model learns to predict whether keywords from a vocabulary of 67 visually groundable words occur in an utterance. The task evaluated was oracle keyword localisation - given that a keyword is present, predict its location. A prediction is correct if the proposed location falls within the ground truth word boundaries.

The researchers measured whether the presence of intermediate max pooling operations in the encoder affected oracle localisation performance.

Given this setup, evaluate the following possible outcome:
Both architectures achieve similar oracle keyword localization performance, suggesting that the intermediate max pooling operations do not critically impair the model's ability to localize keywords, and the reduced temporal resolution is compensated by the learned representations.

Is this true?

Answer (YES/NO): NO